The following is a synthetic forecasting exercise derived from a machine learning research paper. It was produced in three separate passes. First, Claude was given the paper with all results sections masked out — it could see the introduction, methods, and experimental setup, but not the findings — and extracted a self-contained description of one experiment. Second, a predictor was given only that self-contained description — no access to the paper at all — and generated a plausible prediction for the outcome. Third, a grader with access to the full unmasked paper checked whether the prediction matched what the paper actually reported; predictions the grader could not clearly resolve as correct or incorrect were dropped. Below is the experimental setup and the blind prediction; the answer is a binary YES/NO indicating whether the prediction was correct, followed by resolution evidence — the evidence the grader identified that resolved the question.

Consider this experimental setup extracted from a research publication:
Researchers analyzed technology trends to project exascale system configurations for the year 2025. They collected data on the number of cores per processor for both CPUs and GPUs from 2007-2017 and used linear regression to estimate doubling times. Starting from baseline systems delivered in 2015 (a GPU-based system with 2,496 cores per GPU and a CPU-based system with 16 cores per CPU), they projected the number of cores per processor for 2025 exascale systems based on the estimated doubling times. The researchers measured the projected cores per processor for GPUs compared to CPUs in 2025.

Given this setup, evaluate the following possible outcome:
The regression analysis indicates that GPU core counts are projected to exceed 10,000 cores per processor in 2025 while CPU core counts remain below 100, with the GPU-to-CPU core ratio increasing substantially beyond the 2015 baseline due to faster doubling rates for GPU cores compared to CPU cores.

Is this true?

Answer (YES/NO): NO